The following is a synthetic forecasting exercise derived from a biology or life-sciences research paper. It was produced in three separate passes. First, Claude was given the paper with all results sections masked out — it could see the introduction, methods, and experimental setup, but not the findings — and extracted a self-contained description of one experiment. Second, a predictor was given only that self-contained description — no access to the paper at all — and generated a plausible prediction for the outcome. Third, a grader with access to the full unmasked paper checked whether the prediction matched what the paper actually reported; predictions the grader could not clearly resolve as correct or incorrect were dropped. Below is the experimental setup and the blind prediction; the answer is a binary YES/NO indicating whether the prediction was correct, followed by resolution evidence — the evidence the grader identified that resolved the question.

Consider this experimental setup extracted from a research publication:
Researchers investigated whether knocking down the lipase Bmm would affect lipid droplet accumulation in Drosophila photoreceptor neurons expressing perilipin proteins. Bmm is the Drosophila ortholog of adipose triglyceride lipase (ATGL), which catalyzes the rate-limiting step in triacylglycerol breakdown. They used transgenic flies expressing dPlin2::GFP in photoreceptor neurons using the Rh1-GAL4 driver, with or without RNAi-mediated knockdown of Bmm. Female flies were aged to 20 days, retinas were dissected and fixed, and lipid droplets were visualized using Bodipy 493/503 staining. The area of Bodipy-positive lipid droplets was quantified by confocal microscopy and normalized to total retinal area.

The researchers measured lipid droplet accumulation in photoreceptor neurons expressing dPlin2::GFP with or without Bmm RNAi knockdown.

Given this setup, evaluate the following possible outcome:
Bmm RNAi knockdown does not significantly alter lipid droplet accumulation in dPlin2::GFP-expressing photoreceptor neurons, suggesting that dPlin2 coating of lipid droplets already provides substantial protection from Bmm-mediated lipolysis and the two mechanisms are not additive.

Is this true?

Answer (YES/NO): NO